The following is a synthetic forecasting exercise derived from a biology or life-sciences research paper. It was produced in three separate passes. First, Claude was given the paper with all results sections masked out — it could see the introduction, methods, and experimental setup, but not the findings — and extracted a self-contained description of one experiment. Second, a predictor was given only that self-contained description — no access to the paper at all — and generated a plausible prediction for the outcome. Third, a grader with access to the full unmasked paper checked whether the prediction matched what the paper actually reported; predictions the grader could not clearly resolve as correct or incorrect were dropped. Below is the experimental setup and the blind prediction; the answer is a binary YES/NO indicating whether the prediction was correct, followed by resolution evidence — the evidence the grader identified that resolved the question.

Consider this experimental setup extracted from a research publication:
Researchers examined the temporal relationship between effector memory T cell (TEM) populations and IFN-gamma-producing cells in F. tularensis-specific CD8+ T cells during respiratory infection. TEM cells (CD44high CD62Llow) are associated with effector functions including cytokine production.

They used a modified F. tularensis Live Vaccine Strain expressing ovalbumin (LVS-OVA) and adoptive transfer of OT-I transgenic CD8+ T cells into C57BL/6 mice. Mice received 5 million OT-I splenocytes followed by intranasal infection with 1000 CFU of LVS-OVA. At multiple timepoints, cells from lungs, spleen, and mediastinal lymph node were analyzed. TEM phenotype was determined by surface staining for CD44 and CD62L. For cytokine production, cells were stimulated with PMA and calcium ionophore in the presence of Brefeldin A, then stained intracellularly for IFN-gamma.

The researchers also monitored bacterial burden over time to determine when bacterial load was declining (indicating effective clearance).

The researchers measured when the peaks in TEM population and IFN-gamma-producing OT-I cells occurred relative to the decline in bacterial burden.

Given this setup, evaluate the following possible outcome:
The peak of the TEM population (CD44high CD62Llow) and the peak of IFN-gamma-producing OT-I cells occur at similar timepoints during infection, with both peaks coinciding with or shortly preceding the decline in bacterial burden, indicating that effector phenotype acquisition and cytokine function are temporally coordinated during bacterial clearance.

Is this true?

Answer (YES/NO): YES